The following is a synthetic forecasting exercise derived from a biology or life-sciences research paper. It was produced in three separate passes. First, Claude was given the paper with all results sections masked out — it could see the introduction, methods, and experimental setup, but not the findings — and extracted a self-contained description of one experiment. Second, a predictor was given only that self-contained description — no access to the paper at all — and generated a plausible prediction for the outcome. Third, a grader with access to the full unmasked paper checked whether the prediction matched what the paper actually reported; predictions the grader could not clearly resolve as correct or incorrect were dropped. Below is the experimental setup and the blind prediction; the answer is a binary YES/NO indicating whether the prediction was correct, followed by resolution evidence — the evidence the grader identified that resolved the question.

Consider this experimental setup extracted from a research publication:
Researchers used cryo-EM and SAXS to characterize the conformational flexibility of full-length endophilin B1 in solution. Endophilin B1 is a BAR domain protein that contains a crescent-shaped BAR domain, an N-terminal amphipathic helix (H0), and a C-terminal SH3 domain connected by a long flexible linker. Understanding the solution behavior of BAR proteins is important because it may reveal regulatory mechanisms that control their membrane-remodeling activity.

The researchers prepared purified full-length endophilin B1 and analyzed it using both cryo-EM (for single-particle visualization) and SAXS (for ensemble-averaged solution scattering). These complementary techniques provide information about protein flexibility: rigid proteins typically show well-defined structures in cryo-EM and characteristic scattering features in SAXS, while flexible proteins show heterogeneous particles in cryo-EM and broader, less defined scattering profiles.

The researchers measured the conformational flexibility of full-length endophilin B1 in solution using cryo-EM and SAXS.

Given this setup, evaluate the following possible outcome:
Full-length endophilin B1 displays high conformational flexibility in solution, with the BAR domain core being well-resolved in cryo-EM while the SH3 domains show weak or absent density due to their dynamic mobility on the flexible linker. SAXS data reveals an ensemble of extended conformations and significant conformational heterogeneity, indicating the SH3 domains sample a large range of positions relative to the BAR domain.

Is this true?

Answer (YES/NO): NO